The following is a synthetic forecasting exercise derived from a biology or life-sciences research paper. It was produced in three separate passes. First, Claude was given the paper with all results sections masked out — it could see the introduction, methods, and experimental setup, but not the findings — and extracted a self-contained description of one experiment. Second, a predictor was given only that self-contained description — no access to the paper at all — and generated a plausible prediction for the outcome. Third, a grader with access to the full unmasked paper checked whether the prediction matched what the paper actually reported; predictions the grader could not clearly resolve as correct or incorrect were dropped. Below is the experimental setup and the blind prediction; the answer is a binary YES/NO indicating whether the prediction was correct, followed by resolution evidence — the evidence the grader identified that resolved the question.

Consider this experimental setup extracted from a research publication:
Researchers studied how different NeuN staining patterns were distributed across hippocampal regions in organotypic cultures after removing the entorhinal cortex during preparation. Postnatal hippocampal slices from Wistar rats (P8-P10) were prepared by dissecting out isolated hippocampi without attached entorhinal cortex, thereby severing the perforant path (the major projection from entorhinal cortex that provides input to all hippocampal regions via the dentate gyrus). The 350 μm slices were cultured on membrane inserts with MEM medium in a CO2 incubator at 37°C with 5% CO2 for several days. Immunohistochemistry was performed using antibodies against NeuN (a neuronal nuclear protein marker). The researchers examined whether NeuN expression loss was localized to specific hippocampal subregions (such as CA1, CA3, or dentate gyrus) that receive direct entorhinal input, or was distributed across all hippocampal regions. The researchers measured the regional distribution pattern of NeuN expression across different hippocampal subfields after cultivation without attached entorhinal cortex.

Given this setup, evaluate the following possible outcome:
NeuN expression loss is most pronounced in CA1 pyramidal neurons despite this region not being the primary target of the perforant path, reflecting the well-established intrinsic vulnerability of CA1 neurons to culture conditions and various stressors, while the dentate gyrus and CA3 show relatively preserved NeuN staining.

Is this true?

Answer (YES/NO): NO